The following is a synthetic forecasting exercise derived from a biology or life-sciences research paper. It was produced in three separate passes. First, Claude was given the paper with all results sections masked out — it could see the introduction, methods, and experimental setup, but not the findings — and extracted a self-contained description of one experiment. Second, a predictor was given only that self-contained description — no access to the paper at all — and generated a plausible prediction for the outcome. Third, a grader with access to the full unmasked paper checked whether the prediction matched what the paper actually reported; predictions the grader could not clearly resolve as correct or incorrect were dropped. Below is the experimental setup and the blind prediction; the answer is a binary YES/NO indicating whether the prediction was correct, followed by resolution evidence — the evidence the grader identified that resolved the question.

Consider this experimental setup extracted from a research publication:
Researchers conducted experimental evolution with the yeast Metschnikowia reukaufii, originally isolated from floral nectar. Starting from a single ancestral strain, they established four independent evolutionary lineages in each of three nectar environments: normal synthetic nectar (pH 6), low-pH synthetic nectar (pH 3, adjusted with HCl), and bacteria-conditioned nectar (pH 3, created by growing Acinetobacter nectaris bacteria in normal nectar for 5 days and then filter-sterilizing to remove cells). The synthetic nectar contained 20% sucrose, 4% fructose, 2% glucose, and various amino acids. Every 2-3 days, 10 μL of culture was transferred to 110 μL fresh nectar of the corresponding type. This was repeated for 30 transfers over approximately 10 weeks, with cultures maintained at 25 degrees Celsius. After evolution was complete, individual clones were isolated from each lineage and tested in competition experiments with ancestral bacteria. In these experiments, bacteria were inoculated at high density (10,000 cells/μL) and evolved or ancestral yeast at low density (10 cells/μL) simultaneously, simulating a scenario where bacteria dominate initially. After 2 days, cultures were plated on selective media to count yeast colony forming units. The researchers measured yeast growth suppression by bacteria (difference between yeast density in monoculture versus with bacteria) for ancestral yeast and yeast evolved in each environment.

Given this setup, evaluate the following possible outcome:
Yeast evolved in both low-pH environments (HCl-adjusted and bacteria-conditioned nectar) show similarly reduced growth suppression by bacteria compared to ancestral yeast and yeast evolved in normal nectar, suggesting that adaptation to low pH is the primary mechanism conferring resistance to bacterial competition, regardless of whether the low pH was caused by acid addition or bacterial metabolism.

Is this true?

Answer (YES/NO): YES